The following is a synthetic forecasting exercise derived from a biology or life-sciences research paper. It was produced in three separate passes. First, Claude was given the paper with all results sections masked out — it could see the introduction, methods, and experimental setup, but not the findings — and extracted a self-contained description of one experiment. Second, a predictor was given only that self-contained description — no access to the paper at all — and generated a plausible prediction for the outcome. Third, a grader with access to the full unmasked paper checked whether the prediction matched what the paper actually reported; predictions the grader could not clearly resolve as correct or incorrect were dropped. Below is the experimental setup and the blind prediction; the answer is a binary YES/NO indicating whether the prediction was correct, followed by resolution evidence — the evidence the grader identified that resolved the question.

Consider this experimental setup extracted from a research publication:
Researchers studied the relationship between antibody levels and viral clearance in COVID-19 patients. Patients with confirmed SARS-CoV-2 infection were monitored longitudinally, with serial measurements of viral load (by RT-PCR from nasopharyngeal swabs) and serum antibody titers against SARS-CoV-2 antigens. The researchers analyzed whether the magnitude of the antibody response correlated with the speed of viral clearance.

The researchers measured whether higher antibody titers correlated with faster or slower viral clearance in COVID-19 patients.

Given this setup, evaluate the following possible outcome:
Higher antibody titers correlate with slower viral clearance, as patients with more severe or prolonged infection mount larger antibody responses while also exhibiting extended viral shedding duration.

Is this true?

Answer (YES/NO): YES